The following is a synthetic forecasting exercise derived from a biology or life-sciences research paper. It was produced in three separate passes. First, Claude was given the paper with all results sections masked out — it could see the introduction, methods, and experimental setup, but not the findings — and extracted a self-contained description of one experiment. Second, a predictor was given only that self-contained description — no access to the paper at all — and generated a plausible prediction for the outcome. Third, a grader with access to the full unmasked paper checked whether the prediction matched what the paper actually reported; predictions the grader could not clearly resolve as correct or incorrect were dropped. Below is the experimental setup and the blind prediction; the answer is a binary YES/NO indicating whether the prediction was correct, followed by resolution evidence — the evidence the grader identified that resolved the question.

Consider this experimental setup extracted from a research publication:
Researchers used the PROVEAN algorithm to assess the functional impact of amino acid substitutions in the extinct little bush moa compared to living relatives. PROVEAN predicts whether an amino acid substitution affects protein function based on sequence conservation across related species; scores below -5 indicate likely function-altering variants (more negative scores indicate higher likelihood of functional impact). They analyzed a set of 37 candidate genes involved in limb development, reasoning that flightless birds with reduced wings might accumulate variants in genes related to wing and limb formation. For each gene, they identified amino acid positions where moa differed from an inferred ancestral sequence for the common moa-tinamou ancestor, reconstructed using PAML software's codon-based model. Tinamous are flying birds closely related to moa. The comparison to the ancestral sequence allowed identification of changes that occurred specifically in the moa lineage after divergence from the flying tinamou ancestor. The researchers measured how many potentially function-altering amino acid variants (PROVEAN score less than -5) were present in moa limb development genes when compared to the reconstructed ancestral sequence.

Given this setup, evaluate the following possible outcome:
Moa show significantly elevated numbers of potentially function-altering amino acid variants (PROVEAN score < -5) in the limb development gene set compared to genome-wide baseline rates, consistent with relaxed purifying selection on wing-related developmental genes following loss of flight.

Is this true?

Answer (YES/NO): NO